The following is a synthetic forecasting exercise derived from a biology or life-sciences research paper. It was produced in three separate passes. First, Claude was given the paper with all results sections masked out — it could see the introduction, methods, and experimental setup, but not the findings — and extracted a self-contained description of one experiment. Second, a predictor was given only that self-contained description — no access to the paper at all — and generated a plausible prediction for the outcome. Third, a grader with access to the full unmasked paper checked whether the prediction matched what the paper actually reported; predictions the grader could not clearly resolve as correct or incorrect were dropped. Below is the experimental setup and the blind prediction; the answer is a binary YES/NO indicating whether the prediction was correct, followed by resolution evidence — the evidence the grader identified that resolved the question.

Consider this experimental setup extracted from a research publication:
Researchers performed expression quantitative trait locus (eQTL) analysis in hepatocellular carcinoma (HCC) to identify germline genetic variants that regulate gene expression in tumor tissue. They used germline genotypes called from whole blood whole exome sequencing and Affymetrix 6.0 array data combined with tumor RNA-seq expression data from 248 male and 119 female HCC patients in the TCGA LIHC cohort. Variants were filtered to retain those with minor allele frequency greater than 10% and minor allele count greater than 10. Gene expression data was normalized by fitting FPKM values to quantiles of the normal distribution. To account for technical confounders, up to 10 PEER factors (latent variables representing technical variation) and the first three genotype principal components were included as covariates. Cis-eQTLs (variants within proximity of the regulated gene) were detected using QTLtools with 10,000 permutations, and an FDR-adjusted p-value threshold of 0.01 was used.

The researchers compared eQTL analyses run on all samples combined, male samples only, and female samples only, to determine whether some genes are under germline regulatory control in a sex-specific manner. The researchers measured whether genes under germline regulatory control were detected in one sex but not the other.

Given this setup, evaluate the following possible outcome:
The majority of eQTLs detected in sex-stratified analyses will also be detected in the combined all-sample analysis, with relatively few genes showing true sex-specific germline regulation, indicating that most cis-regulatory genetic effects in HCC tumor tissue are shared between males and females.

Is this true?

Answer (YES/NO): YES